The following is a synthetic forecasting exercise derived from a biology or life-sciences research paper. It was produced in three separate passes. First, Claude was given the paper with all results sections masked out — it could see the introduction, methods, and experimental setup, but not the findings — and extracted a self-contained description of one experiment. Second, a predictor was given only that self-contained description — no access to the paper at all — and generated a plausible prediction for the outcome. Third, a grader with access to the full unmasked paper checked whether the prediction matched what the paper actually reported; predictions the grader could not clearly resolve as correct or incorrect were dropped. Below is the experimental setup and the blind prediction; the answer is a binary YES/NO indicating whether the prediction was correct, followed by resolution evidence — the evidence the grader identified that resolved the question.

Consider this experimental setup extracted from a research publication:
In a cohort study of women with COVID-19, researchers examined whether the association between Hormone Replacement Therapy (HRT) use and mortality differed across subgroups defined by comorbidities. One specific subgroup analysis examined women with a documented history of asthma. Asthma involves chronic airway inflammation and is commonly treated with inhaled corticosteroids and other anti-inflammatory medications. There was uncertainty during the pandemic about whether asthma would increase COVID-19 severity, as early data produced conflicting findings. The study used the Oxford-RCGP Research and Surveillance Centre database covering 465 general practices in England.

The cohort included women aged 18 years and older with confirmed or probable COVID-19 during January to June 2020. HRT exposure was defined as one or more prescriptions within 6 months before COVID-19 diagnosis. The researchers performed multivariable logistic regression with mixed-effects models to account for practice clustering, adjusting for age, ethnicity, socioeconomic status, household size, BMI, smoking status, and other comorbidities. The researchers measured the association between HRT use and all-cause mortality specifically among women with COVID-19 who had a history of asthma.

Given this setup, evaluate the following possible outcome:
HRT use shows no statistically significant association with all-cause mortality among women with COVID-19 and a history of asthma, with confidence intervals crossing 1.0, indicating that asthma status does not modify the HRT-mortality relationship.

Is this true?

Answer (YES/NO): NO